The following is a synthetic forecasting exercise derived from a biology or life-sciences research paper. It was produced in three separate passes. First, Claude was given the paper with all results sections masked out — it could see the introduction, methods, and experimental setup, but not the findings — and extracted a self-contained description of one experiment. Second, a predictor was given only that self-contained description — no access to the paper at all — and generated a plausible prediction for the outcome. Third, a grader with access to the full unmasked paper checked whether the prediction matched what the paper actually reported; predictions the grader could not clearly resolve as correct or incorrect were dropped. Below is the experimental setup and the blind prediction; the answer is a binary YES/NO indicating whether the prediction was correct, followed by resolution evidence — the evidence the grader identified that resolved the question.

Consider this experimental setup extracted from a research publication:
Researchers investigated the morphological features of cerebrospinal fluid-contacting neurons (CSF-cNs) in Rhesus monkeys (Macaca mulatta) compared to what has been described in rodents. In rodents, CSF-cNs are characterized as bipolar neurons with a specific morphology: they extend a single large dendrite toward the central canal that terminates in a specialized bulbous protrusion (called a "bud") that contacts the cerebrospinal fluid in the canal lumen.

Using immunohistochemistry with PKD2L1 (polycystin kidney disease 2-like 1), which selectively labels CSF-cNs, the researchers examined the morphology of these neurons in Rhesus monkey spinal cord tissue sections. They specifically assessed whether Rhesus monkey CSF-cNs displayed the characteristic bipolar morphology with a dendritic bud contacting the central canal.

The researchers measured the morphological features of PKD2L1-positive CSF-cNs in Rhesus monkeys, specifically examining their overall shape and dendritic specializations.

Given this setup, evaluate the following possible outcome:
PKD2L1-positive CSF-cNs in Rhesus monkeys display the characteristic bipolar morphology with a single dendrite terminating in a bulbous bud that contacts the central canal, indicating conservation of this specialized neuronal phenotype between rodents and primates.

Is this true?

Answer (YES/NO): YES